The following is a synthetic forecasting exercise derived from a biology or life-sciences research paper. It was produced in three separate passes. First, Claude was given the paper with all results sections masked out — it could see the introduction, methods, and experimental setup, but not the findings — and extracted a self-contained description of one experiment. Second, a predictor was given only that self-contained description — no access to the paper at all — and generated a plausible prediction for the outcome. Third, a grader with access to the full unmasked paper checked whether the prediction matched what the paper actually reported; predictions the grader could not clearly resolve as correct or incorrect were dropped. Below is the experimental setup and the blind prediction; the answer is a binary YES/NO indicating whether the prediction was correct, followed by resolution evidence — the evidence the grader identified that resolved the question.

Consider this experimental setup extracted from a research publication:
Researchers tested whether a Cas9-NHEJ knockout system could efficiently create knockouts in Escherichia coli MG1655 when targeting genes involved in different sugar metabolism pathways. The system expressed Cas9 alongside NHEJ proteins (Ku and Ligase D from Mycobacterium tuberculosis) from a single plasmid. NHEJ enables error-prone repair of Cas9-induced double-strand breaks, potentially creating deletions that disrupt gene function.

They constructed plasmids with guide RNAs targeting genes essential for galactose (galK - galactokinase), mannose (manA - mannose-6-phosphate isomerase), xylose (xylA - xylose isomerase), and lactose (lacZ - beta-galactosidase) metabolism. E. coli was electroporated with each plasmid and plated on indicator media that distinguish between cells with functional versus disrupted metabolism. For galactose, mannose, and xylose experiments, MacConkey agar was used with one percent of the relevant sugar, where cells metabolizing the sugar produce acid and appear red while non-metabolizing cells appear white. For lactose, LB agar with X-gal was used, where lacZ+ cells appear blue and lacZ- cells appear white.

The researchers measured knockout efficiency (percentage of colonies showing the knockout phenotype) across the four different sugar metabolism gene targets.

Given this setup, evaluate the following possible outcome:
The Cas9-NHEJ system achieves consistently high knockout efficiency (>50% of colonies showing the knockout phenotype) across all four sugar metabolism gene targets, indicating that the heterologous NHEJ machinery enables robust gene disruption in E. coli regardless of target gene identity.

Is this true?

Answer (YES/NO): NO